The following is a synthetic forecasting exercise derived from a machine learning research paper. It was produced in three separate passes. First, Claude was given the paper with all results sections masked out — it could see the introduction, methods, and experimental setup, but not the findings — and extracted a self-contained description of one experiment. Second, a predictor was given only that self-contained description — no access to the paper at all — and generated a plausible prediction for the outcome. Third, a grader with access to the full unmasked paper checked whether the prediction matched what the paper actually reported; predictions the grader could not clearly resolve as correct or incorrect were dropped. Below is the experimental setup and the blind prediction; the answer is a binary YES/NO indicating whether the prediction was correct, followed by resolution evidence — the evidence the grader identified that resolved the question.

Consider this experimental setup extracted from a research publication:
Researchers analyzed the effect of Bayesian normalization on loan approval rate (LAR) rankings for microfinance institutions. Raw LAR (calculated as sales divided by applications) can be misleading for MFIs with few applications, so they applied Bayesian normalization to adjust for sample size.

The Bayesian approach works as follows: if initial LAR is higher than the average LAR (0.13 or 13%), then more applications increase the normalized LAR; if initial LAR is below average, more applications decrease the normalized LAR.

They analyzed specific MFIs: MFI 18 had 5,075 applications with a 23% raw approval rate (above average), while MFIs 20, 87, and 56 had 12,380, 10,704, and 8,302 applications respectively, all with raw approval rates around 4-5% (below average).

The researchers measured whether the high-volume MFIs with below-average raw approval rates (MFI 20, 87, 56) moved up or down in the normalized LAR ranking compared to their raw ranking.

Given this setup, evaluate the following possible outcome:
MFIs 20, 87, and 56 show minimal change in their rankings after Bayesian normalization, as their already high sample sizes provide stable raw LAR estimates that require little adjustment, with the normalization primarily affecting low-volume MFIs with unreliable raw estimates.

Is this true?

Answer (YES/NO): NO